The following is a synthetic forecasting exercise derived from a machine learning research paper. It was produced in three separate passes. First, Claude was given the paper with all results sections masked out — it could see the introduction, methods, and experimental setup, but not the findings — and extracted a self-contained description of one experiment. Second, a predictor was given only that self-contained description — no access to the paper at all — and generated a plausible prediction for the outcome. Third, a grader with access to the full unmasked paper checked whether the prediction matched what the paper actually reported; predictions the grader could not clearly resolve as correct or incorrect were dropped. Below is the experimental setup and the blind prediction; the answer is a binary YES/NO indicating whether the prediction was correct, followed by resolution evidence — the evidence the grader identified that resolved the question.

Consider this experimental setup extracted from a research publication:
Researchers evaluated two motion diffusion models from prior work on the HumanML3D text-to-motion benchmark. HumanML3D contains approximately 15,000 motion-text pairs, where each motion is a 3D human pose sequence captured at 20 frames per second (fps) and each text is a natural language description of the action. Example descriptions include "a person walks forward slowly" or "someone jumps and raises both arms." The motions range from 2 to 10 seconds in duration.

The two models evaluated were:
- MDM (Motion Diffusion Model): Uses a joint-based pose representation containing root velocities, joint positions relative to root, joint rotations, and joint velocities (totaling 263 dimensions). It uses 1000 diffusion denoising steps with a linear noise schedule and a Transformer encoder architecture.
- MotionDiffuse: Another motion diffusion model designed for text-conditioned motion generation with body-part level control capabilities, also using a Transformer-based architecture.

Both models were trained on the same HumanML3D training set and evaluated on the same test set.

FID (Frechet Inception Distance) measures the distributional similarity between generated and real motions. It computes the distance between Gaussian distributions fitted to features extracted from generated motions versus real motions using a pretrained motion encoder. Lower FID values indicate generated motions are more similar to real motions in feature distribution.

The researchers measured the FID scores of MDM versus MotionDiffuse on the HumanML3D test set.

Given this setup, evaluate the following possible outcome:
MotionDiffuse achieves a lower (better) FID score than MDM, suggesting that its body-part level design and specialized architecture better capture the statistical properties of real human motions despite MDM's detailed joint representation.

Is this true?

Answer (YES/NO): NO